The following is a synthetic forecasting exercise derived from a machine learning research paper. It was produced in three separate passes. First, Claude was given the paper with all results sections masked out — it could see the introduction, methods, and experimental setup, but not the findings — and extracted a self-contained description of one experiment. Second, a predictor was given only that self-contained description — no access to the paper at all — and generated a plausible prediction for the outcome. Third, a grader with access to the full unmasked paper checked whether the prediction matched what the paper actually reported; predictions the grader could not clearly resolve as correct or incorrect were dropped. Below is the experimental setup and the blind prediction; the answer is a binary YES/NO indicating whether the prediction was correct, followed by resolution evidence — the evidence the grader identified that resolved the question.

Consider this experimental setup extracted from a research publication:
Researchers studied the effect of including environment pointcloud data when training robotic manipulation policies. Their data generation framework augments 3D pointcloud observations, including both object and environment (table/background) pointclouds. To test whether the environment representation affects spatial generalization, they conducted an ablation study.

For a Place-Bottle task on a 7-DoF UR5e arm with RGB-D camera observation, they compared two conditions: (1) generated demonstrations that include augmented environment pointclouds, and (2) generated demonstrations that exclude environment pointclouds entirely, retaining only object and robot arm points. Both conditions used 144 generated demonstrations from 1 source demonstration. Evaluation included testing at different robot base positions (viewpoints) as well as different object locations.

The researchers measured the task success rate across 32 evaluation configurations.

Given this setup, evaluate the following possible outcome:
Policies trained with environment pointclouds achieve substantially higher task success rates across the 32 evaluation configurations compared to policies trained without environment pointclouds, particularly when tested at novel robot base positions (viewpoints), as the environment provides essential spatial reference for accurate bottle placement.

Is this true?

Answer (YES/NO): YES